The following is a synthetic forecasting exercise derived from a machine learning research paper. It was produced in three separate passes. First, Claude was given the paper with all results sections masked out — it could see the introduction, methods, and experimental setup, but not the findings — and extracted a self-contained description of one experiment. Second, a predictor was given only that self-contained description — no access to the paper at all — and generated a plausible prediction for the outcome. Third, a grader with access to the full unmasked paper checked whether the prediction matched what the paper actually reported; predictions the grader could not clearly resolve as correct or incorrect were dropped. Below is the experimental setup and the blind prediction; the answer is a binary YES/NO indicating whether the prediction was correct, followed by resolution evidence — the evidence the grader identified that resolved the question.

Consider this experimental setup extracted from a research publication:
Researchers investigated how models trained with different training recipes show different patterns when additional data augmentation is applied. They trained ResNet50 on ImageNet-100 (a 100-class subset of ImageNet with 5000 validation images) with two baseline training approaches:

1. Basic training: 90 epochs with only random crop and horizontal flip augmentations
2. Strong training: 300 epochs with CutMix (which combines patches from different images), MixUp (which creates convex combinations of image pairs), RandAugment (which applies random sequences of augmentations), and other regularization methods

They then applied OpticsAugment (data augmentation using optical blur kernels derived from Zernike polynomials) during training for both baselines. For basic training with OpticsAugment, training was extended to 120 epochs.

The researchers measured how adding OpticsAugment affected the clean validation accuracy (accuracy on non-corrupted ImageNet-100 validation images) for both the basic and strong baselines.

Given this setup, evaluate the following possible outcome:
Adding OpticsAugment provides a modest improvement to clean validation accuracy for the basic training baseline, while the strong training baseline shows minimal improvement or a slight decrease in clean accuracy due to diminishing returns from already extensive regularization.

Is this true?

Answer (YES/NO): NO